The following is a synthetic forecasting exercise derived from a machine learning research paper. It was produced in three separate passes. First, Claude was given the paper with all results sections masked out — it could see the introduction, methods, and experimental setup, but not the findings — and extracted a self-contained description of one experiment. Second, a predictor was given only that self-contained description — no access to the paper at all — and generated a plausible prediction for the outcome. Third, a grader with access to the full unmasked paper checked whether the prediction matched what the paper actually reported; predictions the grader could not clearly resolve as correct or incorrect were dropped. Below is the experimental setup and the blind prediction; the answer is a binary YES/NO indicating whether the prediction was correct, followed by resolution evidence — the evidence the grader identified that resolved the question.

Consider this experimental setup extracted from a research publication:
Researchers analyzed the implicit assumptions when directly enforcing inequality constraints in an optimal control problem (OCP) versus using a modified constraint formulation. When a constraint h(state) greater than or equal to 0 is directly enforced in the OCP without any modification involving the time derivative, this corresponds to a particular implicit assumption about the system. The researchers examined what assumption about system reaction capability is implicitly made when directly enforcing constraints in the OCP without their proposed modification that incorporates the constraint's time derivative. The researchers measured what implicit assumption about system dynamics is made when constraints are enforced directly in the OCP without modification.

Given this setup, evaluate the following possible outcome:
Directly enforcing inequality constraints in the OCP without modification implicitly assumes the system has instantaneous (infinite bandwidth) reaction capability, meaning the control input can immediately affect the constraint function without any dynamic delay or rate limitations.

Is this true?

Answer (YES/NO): YES